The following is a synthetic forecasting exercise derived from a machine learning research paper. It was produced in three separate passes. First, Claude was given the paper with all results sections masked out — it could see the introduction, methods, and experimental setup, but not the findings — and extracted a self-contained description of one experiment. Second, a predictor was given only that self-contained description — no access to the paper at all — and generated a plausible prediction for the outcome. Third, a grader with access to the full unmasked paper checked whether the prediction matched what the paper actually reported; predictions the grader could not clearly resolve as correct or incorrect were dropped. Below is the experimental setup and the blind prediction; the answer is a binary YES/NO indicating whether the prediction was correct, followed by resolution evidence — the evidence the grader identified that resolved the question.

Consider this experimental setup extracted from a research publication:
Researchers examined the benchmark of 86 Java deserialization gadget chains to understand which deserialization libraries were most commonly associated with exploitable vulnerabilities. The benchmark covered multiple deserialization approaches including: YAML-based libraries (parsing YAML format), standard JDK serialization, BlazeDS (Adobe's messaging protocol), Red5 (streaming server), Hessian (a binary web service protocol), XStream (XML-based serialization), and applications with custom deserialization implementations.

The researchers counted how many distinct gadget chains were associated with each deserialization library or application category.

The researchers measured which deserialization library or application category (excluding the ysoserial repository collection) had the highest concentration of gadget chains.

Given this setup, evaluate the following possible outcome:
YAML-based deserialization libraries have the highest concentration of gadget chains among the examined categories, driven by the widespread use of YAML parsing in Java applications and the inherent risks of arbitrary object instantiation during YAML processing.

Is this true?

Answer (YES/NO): NO